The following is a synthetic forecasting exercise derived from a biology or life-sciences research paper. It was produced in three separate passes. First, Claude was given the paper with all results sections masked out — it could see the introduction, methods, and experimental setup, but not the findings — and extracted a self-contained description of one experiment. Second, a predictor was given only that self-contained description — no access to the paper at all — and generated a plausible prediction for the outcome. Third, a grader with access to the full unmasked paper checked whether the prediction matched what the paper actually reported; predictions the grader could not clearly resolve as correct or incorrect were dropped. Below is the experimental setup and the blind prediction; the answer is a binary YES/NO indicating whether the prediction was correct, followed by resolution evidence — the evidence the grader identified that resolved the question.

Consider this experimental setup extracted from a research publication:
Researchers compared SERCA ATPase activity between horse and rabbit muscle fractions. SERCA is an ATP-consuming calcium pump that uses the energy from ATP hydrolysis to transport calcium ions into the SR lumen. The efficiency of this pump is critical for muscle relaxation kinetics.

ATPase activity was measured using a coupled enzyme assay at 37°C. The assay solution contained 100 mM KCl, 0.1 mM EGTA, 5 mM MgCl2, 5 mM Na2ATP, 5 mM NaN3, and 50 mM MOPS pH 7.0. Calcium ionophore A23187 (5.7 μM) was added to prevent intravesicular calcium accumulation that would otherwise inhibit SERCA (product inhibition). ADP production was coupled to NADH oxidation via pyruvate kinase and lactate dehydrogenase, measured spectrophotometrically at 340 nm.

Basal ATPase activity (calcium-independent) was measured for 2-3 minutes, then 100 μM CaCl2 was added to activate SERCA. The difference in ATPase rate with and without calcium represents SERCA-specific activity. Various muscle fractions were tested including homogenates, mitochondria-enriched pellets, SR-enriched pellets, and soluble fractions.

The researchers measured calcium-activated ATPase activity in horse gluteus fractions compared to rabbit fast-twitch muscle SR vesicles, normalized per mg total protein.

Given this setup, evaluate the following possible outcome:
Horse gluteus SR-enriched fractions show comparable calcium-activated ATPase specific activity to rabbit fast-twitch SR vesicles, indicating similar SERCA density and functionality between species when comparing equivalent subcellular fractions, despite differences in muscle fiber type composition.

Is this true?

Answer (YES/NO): NO